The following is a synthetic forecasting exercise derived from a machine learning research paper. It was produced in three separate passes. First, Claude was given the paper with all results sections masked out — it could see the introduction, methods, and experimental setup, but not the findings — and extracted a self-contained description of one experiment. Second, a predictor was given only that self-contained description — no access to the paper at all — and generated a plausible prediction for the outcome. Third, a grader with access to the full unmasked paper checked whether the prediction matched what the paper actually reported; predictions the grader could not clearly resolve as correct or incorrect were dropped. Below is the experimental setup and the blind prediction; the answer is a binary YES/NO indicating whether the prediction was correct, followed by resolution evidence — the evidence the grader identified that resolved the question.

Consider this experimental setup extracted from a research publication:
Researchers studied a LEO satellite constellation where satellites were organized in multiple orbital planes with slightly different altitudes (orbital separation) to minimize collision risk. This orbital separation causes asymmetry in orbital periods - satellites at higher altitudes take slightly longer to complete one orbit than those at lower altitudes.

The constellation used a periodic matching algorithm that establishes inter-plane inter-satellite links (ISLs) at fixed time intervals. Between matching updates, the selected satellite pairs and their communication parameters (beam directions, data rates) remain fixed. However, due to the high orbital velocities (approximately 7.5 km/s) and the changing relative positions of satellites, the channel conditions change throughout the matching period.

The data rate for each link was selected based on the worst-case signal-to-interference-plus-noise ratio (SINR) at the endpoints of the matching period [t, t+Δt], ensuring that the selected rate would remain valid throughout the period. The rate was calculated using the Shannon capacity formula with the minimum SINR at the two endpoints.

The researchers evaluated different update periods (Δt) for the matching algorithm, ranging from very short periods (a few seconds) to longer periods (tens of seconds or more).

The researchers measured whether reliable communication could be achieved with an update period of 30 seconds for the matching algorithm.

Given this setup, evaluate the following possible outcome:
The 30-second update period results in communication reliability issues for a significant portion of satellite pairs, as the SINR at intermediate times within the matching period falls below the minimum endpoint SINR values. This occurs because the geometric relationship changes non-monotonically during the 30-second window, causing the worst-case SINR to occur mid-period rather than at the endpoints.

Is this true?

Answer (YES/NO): NO